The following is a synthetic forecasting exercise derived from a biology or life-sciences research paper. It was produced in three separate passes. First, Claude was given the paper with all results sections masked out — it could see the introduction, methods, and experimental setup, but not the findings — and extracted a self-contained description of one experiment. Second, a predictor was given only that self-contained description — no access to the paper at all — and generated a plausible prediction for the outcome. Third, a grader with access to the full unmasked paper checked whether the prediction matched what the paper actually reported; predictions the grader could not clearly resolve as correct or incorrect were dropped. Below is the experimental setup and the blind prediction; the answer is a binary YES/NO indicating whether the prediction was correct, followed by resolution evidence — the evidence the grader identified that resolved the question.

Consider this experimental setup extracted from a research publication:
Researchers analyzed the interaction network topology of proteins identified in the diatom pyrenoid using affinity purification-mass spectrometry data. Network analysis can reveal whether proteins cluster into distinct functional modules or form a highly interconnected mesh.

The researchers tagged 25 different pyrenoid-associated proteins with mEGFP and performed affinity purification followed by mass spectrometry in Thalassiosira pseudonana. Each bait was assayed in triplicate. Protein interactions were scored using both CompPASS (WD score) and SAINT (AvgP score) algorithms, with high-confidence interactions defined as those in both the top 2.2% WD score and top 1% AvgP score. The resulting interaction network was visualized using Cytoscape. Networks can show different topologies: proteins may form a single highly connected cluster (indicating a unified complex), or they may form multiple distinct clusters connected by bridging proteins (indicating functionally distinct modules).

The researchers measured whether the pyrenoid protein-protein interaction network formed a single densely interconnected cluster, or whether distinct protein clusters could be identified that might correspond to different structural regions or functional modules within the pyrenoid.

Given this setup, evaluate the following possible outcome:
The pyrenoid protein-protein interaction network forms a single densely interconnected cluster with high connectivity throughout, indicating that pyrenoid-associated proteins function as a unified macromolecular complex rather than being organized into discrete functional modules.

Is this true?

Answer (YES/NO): NO